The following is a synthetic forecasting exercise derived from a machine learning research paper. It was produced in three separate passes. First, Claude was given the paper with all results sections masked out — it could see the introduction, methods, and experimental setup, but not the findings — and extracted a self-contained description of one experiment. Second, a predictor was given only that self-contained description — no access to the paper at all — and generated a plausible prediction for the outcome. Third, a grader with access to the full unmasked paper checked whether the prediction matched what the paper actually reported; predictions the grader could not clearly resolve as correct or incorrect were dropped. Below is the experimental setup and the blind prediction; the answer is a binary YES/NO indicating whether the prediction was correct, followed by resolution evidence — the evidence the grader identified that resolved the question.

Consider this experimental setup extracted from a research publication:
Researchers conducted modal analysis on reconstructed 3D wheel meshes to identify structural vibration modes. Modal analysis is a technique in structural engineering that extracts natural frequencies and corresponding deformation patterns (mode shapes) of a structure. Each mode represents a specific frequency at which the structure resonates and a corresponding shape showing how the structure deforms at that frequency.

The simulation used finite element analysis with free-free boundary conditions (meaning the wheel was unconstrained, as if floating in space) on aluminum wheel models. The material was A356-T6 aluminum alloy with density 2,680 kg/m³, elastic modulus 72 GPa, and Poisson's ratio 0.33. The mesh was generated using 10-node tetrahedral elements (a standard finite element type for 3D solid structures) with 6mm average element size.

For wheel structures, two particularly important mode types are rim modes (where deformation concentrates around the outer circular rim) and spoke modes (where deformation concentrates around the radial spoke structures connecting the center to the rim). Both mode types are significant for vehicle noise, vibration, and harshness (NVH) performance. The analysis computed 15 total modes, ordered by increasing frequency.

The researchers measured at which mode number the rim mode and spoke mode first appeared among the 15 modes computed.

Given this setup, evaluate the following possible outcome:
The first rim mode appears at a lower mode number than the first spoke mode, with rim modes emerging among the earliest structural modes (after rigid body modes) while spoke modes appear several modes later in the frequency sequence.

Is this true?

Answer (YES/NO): YES